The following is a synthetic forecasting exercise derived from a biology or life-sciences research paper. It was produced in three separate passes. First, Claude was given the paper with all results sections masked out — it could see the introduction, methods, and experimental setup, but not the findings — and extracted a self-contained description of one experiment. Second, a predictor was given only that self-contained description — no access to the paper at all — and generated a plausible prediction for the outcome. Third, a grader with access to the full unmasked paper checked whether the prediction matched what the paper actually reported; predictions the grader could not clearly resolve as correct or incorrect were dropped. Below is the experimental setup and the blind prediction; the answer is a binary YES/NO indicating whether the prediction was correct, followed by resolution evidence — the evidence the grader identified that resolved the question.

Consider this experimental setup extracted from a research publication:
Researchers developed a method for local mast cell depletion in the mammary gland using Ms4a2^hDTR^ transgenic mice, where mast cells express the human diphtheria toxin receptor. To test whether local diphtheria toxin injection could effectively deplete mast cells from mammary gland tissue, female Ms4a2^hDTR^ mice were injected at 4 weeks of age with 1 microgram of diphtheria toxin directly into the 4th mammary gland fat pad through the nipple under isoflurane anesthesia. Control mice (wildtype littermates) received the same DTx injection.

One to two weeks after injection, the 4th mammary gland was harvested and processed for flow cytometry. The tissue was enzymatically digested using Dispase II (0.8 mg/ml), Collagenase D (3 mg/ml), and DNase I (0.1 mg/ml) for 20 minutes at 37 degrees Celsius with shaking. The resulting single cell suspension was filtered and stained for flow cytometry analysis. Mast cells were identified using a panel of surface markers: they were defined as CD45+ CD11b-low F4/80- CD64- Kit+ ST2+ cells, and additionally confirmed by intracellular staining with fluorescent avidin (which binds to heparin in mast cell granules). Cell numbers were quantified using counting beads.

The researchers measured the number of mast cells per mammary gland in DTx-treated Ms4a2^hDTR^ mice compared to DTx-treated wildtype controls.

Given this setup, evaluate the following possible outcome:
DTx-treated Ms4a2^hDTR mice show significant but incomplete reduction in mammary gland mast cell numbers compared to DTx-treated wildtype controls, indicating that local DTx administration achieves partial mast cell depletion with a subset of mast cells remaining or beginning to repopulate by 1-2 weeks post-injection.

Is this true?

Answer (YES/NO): NO